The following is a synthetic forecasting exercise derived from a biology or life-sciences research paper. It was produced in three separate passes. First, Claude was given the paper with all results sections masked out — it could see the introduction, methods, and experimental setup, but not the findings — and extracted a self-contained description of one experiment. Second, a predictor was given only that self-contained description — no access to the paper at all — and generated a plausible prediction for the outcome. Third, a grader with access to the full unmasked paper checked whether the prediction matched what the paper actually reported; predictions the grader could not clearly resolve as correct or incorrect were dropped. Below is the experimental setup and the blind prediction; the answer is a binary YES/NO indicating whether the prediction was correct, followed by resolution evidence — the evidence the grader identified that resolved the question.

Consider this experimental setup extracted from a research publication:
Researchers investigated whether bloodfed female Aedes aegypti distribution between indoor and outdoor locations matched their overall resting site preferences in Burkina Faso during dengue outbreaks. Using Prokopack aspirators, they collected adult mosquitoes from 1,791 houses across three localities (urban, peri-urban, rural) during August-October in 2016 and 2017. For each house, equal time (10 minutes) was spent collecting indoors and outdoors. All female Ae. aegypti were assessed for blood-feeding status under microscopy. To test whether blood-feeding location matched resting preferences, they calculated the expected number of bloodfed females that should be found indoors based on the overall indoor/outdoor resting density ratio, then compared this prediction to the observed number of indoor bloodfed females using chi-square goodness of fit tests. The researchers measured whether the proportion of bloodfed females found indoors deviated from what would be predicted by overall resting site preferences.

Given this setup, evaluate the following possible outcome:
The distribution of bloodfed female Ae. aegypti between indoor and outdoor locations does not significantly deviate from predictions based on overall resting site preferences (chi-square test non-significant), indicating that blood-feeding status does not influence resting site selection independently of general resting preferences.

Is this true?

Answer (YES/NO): NO